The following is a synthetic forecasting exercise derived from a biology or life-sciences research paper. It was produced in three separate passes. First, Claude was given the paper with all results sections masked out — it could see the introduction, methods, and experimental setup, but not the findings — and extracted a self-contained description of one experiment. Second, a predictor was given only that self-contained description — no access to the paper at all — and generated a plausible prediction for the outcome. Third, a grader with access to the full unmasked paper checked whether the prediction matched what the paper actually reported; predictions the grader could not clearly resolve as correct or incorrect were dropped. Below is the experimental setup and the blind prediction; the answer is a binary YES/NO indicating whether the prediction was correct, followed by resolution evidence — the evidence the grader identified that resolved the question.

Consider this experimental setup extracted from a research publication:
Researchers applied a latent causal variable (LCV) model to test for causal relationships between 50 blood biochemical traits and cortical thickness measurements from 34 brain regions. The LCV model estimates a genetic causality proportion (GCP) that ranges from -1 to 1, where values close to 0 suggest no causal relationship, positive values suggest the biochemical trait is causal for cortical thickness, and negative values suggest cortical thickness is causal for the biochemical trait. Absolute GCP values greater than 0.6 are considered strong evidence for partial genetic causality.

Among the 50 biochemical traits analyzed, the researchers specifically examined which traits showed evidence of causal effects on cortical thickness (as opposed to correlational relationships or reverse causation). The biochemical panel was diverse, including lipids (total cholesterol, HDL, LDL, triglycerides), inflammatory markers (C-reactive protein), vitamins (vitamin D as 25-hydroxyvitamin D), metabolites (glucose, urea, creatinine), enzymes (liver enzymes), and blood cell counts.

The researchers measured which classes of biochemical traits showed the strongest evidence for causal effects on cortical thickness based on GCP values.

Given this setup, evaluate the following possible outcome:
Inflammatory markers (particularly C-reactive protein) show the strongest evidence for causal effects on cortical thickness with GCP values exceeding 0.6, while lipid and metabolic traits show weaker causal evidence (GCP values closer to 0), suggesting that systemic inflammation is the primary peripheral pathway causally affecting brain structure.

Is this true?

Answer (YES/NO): YES